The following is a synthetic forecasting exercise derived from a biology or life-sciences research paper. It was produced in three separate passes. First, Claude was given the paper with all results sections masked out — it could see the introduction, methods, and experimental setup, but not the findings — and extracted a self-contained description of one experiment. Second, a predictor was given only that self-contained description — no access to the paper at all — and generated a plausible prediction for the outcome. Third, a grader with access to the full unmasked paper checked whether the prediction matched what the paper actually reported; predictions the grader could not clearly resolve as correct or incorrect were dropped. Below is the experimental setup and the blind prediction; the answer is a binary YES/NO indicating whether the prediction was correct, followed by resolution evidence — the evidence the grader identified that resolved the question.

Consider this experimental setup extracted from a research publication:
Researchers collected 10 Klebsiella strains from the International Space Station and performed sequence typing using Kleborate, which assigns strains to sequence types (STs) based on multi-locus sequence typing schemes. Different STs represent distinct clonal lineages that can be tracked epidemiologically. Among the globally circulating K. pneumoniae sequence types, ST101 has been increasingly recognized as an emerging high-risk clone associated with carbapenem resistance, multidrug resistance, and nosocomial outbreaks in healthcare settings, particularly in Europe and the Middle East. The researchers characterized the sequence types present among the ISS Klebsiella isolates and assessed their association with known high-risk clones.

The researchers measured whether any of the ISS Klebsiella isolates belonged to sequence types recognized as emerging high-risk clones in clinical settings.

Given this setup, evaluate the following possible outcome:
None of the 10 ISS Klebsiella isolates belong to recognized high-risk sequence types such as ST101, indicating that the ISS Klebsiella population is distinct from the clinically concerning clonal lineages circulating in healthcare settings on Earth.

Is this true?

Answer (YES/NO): NO